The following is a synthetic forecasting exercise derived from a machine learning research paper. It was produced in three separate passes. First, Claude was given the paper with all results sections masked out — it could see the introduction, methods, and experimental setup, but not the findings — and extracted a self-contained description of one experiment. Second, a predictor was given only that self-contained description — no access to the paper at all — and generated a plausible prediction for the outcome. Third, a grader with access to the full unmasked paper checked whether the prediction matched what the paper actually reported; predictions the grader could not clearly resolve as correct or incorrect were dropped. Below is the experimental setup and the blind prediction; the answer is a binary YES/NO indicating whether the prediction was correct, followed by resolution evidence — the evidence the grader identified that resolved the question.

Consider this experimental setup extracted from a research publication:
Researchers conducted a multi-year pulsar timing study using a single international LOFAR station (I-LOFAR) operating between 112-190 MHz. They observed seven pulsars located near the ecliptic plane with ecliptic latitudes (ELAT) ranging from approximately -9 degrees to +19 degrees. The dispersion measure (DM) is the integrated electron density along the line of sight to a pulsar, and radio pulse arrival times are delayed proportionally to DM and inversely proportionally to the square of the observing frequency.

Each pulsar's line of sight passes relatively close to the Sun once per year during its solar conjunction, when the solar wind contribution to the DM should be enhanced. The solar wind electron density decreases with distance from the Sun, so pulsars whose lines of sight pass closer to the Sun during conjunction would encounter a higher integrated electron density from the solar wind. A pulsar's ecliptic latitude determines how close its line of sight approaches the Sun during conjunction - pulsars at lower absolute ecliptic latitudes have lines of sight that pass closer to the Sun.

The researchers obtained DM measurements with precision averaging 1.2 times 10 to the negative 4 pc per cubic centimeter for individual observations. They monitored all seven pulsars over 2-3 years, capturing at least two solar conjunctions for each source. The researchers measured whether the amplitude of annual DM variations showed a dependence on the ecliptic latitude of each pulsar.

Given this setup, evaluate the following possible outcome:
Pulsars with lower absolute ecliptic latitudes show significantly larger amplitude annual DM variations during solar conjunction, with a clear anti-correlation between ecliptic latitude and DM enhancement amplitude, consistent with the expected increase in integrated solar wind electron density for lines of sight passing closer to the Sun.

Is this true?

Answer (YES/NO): YES